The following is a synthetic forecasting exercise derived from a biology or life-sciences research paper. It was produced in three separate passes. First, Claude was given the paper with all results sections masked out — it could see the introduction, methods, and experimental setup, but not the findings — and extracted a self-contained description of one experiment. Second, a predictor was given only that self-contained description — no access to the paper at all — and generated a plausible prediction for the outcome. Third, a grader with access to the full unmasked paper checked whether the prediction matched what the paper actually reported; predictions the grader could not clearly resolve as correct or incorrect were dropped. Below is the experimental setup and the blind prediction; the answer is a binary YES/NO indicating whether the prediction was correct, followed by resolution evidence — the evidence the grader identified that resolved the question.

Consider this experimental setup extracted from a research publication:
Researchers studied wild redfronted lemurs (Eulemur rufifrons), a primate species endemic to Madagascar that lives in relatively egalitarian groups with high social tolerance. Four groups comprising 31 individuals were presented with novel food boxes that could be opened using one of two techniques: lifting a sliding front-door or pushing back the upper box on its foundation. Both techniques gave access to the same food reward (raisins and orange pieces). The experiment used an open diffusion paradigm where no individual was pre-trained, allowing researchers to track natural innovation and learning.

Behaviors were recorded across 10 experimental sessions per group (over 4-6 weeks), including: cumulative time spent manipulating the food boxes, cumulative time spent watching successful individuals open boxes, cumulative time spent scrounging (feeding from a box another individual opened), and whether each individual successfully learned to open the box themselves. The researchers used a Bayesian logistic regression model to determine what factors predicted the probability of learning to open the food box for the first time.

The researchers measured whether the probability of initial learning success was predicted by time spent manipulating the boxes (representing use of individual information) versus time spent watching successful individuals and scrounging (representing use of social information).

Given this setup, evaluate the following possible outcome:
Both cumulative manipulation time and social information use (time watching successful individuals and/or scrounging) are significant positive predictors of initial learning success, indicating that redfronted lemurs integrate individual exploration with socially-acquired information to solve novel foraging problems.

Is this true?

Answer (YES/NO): NO